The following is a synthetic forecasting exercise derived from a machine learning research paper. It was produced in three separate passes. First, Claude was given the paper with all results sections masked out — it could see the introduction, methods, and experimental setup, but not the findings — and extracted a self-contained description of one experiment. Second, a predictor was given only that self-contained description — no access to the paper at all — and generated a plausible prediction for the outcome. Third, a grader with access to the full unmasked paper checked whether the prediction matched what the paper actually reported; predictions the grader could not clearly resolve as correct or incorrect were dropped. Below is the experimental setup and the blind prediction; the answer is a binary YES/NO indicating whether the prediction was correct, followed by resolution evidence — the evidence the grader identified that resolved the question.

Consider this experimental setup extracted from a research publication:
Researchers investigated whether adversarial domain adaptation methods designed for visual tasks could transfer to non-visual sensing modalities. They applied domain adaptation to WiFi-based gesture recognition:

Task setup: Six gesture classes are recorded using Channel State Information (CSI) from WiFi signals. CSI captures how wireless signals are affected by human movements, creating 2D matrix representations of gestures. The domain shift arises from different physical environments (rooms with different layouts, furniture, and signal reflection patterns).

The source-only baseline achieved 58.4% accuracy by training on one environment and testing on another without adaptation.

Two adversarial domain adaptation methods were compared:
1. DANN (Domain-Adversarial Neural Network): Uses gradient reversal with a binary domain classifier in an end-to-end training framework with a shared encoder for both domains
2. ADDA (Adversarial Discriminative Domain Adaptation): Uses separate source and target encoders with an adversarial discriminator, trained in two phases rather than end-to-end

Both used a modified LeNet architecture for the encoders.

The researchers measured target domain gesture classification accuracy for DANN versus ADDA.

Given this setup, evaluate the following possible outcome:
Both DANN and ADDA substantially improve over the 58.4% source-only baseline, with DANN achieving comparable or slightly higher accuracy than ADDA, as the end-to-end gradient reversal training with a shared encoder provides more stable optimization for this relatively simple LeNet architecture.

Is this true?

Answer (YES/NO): NO